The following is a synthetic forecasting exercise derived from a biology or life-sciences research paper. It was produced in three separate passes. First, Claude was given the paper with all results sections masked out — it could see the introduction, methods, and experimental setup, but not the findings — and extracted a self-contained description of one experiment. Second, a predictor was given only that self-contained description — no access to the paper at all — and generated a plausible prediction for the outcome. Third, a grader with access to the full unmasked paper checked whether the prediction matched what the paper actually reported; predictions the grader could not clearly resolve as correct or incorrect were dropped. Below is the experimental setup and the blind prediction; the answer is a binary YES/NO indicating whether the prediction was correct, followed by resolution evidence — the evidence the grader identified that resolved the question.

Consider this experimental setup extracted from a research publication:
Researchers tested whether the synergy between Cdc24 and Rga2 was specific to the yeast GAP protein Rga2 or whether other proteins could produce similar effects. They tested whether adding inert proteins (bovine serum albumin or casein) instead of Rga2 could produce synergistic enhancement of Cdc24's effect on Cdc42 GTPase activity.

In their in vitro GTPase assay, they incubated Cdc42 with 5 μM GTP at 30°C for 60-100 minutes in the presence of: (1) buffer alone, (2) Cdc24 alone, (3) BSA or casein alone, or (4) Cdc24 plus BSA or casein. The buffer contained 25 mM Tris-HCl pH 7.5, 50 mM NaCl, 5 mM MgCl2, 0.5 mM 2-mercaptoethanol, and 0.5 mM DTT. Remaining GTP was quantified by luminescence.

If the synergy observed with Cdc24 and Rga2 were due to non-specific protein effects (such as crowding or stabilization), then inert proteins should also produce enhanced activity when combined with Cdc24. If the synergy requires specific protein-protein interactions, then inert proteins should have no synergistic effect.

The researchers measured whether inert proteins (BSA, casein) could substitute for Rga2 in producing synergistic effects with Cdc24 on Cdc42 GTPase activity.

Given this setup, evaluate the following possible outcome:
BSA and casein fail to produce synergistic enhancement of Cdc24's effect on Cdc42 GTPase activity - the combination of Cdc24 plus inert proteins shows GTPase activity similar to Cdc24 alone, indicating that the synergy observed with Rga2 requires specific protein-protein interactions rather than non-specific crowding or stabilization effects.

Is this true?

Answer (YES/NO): YES